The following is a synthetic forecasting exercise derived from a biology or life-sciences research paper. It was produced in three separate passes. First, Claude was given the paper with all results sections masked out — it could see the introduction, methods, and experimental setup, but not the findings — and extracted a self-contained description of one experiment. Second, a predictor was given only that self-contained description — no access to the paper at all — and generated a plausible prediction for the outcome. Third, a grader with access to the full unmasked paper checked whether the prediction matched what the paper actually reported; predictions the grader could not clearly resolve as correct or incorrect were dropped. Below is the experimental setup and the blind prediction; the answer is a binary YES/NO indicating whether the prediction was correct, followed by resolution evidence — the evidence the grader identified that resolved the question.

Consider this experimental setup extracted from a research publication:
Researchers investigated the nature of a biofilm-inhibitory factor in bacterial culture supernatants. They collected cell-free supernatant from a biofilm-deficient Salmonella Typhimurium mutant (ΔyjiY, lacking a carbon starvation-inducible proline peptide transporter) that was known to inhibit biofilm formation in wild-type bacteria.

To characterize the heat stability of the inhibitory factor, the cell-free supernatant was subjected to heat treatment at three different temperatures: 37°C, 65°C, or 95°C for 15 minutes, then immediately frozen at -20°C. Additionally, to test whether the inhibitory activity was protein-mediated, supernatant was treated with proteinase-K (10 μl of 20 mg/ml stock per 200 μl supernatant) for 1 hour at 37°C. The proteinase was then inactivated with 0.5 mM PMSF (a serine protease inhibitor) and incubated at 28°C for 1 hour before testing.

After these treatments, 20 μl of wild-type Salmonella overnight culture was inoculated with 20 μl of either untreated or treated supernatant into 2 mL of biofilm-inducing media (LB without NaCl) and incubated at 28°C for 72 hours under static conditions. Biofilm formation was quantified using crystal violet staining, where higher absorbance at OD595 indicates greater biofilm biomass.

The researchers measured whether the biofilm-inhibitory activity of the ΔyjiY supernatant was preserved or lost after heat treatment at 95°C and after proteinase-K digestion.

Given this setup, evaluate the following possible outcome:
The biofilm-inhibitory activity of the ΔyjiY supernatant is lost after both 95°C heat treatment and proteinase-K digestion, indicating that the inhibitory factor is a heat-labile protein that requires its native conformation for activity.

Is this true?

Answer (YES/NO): NO